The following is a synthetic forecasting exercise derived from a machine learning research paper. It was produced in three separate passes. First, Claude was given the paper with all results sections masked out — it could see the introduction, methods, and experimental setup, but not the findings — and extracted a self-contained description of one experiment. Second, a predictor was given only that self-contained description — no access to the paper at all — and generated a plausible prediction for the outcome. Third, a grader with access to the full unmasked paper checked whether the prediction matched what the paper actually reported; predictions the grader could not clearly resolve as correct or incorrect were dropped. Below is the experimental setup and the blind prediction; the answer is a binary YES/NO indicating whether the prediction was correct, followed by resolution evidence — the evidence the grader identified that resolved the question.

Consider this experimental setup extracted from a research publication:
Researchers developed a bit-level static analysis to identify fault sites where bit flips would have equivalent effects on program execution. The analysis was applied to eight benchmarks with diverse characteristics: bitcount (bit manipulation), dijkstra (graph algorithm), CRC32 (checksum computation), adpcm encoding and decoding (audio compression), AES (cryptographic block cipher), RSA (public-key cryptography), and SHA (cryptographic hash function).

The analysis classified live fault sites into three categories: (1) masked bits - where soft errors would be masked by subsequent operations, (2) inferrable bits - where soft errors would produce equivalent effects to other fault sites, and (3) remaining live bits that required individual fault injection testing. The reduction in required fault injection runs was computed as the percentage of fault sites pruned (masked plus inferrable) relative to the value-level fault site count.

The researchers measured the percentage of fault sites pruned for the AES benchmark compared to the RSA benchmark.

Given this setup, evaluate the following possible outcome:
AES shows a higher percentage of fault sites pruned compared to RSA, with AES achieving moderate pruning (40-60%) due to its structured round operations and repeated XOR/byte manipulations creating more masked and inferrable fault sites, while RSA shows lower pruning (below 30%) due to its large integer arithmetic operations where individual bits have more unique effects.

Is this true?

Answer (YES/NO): NO